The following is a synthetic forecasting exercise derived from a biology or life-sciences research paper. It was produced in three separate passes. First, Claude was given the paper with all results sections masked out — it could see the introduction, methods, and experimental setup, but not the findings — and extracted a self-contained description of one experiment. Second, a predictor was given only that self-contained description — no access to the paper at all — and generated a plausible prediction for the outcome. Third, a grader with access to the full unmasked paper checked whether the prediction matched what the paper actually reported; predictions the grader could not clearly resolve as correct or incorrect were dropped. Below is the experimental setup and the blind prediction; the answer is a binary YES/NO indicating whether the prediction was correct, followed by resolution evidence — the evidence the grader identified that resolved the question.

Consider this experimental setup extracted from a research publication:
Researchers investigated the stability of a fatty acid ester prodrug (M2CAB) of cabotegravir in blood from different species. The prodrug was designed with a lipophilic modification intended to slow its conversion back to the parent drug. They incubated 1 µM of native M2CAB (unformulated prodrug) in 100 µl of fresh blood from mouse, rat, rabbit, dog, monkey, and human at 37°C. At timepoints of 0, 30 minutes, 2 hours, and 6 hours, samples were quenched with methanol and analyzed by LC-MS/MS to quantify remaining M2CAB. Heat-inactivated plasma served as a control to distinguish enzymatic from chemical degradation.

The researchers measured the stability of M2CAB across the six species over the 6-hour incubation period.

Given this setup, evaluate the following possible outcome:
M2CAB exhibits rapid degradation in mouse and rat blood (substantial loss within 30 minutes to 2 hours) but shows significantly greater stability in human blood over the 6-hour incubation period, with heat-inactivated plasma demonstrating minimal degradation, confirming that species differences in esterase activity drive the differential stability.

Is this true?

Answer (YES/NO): NO